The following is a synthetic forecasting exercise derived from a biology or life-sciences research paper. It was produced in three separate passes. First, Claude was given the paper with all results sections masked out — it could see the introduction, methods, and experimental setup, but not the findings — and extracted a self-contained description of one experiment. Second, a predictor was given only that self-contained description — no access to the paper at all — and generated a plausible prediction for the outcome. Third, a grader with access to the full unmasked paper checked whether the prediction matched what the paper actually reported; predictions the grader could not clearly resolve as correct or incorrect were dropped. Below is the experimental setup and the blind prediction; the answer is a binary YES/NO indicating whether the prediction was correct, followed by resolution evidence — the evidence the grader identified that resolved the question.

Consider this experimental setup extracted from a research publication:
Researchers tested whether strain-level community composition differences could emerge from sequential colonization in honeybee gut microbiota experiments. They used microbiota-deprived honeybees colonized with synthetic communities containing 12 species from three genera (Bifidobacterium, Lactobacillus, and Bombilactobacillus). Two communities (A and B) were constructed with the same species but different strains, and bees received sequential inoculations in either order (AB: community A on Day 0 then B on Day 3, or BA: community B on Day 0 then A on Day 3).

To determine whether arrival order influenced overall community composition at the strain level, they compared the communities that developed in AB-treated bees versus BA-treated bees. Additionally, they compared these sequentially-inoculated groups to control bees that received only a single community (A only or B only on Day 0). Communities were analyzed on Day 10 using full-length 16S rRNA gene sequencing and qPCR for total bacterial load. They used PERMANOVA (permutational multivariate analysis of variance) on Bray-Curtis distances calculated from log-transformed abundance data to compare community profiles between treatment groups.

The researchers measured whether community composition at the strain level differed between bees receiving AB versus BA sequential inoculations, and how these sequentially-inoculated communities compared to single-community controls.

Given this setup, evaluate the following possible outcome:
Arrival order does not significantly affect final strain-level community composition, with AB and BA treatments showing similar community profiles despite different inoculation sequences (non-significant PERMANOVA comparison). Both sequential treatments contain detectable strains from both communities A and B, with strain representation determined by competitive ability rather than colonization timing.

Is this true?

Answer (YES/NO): NO